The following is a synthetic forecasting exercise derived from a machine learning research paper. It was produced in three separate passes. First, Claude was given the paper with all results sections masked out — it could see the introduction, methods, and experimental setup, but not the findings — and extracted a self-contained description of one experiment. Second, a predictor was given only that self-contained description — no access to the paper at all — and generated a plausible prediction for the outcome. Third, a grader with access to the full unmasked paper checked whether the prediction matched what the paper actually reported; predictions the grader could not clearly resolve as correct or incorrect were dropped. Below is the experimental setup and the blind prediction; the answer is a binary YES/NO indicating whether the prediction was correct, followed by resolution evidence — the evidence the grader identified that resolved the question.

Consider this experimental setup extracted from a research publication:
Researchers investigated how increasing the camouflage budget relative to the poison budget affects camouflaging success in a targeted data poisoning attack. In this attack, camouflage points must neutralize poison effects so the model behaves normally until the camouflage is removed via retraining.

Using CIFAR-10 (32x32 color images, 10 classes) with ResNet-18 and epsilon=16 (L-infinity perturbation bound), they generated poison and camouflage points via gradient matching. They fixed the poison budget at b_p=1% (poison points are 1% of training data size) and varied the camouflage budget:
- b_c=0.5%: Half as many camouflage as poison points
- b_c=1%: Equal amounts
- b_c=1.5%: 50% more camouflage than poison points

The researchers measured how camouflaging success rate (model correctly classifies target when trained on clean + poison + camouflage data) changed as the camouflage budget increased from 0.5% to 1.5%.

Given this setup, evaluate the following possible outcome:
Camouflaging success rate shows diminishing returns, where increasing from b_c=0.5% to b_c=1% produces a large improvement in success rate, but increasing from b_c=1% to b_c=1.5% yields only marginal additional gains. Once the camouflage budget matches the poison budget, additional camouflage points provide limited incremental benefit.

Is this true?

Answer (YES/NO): YES